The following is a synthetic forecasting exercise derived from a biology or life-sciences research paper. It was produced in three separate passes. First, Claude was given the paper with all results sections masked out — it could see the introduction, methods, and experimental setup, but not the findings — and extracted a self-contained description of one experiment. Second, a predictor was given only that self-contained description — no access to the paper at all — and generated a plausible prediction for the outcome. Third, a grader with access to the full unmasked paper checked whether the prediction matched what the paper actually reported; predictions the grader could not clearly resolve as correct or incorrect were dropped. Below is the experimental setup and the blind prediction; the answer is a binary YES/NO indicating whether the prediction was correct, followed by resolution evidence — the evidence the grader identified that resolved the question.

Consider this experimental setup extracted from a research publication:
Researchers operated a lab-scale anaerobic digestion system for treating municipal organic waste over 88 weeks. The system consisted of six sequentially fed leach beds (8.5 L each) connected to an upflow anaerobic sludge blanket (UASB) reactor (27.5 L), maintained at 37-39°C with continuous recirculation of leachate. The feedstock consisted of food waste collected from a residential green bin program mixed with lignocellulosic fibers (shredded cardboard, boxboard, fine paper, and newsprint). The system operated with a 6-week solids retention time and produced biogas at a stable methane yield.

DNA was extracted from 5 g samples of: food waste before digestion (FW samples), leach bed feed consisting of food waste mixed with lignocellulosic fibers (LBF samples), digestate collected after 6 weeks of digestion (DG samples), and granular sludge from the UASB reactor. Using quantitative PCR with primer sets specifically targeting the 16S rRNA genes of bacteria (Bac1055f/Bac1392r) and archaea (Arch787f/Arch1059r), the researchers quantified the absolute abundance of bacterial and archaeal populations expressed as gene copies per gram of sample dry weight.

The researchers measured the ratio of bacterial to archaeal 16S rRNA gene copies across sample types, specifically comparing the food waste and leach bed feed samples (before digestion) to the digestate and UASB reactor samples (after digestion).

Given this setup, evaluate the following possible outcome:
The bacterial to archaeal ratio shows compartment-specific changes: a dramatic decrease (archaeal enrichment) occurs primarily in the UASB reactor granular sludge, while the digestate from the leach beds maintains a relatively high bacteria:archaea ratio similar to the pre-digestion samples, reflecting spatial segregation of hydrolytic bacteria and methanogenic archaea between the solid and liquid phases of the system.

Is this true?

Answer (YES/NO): NO